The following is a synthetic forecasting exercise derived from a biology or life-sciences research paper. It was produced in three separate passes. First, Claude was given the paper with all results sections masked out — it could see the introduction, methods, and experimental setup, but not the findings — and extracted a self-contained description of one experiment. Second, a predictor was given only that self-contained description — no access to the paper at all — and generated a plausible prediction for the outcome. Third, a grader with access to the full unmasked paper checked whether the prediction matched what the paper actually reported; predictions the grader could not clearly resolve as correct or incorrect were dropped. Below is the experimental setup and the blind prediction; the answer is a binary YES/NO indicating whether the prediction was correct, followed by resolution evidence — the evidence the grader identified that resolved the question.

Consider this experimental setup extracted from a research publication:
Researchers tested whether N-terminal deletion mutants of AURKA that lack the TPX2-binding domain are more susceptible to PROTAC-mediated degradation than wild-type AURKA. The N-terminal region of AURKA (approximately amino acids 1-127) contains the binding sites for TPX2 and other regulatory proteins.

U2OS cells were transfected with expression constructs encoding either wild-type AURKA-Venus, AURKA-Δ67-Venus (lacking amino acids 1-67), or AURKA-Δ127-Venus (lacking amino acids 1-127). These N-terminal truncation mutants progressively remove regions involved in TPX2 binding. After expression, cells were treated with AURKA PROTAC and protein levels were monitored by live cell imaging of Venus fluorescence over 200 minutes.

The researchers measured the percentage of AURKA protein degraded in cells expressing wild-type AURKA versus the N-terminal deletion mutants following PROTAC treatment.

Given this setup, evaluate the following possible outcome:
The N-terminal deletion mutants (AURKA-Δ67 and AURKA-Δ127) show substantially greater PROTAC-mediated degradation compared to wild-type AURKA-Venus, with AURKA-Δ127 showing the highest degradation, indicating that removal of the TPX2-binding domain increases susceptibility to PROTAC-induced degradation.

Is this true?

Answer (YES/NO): NO